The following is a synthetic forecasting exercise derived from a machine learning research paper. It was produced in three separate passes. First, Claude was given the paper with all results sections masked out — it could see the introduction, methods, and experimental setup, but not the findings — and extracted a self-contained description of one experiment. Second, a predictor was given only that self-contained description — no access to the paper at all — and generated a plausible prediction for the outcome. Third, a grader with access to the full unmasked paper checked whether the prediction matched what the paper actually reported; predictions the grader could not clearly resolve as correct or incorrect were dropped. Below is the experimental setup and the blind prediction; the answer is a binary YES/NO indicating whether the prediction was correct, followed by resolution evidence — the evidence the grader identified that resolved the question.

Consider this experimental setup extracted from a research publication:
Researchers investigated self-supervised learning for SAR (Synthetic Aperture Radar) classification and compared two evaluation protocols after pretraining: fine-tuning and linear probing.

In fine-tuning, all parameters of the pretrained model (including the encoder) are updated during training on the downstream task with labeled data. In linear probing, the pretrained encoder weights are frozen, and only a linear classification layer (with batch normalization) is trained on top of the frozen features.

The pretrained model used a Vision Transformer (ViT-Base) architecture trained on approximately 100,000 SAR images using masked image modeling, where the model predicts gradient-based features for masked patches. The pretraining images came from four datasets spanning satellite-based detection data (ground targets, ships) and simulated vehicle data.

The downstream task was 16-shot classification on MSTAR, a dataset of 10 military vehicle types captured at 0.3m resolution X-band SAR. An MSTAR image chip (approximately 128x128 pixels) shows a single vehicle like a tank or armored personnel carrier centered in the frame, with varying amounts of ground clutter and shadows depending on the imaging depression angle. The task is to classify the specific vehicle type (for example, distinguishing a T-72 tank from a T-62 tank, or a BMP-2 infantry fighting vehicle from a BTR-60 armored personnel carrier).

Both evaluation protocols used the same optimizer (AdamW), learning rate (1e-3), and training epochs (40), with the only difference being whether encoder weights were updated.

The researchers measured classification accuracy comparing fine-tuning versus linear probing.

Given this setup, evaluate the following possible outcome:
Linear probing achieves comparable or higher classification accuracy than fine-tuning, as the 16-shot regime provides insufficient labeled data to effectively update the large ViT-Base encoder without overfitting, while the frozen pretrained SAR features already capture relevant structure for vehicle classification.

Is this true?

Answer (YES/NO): NO